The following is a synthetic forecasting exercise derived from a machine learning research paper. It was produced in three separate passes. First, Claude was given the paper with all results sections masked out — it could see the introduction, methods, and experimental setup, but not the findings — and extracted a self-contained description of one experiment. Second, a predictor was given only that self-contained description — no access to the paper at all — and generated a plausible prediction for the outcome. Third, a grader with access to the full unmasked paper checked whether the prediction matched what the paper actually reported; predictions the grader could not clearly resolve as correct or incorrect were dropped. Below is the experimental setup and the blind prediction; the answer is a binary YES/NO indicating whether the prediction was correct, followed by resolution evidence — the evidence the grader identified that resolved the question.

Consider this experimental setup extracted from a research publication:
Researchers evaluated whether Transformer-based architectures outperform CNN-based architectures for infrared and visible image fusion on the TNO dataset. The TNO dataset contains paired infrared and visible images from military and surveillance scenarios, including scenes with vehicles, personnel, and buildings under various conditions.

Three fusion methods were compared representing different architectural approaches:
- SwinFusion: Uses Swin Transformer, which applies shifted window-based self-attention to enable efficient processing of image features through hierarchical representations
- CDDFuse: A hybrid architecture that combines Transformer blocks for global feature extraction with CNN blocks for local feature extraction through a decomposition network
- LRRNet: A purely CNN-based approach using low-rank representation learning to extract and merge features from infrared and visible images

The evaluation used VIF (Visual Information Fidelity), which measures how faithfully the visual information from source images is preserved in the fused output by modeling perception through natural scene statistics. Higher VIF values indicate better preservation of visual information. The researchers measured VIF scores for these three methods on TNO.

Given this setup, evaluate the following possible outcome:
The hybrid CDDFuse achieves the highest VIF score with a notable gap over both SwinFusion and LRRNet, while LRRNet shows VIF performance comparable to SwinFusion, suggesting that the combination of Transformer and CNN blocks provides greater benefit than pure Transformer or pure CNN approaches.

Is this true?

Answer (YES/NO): NO